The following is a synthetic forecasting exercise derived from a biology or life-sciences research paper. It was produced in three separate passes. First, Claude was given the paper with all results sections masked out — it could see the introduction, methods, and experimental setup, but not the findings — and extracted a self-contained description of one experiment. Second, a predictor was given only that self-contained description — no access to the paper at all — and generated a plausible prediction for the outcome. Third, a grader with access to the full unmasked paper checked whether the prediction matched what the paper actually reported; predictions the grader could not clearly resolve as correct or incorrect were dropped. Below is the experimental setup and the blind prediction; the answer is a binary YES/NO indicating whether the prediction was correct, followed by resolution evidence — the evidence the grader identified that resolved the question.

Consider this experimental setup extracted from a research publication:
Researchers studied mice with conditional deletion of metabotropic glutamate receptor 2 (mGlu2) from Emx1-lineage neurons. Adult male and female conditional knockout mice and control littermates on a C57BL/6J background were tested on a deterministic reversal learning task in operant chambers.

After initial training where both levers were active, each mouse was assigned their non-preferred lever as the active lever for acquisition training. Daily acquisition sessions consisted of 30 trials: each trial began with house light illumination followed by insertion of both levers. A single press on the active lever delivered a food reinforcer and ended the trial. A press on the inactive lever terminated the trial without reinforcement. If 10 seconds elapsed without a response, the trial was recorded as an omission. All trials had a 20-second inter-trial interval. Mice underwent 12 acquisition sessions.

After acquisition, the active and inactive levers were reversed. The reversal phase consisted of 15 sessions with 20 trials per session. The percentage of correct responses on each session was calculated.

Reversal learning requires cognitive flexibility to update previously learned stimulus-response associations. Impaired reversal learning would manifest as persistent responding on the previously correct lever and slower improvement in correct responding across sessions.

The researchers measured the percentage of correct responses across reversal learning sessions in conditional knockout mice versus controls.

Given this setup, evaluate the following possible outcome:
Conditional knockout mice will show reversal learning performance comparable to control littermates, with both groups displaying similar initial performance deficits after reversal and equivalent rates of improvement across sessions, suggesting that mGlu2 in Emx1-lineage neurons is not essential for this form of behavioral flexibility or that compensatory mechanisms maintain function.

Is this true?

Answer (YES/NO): NO